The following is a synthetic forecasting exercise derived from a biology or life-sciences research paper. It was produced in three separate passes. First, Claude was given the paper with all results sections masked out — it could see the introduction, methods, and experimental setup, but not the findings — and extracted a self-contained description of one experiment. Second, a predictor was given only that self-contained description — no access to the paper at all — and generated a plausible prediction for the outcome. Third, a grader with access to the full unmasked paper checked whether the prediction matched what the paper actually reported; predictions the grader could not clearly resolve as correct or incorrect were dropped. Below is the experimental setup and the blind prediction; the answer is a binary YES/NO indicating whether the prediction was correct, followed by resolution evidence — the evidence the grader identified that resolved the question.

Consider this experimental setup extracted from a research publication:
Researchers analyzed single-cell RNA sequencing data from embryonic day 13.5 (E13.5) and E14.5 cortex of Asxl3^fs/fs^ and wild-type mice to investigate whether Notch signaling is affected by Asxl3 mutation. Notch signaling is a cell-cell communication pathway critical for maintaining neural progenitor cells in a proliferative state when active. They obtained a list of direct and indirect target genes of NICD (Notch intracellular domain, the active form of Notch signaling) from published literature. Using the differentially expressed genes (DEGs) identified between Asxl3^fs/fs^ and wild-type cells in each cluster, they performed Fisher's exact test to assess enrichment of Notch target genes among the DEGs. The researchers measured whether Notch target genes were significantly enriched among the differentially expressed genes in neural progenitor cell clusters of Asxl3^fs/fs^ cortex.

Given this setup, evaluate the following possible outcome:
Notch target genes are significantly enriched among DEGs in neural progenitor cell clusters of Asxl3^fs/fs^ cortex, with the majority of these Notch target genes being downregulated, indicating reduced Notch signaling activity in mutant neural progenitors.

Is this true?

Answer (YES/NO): NO